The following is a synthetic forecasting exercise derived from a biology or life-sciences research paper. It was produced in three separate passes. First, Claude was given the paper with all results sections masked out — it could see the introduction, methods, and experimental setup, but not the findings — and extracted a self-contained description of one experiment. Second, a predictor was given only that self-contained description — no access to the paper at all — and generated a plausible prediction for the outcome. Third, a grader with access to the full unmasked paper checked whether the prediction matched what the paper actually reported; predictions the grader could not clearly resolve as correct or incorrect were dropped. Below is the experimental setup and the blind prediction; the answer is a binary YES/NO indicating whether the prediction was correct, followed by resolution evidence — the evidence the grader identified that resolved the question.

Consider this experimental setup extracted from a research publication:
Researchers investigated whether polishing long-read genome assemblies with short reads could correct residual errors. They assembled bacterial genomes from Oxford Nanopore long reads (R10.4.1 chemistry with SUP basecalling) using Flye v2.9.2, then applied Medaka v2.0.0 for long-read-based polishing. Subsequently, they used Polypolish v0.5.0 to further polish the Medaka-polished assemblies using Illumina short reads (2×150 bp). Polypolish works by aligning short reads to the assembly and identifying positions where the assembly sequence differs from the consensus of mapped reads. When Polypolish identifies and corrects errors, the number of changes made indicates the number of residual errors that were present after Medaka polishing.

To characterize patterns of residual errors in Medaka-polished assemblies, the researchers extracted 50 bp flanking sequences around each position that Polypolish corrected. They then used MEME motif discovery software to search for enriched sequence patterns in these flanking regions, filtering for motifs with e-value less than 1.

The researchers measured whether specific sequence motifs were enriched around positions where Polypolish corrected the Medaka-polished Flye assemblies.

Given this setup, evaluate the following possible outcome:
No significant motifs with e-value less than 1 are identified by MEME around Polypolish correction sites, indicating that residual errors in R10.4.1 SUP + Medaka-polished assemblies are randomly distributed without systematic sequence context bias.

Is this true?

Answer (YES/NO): NO